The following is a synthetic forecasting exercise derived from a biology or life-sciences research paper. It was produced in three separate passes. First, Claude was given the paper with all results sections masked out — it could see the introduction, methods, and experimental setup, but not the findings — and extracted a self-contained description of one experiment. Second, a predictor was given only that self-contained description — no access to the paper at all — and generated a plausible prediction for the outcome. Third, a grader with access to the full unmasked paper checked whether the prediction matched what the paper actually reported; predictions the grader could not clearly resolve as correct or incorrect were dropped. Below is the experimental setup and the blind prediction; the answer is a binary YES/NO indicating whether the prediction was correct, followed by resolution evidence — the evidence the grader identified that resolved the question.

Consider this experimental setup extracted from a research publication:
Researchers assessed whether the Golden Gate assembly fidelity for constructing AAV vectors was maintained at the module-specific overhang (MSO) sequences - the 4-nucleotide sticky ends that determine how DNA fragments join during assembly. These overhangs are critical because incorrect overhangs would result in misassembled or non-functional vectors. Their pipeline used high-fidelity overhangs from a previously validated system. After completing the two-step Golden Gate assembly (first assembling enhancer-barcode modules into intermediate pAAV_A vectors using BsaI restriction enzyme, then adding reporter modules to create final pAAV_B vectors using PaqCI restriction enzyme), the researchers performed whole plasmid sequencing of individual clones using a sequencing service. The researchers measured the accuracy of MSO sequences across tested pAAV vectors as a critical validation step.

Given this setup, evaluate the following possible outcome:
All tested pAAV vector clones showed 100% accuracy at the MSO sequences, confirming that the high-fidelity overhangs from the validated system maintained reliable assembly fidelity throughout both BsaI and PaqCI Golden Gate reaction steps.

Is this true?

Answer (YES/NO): YES